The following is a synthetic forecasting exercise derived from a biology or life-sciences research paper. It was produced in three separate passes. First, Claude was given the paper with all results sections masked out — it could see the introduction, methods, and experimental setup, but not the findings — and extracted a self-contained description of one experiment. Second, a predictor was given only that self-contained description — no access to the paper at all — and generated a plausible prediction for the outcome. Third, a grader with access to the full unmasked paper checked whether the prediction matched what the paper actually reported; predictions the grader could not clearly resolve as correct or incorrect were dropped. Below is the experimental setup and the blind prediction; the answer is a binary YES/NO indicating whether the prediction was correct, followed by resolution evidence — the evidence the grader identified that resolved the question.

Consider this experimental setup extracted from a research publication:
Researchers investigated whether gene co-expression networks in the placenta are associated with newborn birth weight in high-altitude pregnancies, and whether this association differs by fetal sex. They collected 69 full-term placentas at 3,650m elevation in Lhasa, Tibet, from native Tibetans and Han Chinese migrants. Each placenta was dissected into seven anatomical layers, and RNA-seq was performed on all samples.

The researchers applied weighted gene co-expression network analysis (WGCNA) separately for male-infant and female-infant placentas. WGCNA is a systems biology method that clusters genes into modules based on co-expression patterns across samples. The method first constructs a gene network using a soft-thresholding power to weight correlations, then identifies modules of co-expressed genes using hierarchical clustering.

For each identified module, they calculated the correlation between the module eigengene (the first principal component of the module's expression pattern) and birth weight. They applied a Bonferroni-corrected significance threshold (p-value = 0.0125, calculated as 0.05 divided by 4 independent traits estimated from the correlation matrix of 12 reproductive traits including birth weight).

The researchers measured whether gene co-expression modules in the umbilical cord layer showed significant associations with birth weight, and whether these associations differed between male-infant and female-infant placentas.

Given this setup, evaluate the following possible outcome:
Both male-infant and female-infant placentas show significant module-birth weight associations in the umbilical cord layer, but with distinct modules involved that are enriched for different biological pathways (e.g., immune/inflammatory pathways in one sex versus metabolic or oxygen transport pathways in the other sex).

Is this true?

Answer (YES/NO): NO